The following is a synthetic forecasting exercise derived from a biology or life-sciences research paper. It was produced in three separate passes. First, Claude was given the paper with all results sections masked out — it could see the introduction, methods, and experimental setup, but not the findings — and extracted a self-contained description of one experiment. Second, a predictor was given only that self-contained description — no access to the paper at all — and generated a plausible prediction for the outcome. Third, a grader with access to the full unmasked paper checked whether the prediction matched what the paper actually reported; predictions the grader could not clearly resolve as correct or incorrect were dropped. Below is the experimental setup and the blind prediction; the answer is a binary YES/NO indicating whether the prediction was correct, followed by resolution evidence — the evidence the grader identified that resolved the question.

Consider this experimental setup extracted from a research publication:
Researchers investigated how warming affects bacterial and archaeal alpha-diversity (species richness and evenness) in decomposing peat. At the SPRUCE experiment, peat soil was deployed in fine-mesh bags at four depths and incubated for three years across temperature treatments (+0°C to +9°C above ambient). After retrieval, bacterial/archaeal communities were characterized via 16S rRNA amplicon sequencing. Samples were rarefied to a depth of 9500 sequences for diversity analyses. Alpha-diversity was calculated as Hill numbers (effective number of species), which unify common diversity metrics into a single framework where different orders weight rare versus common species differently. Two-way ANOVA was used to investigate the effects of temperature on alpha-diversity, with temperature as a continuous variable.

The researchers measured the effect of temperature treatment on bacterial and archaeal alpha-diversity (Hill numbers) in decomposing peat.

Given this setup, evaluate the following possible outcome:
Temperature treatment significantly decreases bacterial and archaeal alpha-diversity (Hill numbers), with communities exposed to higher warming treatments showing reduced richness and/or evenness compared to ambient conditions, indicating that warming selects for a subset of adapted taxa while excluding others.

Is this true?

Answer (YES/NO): NO